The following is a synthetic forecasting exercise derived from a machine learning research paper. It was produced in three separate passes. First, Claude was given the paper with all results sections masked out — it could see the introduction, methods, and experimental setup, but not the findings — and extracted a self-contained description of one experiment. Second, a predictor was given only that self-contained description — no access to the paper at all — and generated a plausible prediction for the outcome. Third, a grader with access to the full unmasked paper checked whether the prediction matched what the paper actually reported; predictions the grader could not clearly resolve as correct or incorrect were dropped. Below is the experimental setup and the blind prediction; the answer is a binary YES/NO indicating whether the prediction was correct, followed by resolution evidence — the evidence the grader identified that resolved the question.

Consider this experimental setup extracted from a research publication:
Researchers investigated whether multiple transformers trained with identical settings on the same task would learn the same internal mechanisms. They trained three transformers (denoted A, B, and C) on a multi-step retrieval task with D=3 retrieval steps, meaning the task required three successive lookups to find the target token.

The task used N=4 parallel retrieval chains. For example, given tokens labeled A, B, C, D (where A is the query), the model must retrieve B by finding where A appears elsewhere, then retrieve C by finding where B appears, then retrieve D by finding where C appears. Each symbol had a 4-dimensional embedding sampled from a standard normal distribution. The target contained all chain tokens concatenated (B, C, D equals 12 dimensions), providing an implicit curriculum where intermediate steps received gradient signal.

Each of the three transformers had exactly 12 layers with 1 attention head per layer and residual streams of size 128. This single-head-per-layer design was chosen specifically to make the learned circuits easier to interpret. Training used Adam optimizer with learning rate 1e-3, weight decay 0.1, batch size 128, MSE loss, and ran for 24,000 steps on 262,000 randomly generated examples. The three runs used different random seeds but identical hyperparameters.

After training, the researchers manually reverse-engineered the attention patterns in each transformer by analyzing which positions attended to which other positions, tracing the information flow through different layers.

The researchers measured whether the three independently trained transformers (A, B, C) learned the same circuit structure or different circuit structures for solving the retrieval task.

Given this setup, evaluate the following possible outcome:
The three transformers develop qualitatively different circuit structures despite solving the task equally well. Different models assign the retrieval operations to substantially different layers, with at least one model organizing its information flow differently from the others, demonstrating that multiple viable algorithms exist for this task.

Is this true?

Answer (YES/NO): YES